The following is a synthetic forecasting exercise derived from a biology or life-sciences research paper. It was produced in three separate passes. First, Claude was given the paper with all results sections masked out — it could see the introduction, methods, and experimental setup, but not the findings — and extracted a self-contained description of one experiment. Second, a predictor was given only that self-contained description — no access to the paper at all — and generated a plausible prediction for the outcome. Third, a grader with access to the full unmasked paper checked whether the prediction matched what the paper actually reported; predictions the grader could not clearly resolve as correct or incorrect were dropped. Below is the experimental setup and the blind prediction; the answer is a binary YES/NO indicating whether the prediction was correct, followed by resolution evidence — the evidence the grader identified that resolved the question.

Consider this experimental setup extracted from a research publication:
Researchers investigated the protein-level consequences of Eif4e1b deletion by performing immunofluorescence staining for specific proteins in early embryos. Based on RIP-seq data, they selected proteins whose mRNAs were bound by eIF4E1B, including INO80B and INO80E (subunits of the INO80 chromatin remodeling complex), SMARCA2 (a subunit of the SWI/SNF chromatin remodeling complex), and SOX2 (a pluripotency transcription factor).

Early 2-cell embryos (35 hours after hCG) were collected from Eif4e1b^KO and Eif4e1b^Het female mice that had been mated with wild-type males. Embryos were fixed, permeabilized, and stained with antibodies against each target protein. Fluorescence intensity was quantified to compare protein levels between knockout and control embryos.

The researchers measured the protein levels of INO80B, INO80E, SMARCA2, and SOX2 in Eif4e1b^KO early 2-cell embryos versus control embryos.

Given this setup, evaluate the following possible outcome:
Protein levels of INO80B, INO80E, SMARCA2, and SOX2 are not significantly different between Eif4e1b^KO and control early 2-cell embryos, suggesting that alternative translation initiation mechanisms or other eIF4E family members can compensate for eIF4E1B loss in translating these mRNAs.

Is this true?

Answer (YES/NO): NO